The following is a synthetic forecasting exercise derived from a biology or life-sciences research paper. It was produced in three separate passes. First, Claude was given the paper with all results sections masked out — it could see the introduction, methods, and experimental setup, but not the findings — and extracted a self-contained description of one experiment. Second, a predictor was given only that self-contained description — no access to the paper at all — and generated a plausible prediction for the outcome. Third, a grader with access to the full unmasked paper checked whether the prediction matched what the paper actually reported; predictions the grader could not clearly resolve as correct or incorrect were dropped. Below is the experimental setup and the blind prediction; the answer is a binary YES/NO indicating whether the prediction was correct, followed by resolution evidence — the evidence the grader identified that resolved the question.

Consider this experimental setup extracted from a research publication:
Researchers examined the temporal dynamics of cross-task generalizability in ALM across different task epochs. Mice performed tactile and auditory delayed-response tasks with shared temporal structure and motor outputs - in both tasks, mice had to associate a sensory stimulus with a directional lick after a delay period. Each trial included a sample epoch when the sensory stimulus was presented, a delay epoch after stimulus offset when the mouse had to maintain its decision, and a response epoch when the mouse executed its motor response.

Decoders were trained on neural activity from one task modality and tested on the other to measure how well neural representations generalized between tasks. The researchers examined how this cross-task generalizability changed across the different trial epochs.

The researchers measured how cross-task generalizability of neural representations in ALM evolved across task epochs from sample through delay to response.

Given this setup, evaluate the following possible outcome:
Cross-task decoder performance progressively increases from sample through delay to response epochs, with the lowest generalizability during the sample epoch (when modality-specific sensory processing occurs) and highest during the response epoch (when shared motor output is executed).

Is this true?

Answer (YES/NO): YES